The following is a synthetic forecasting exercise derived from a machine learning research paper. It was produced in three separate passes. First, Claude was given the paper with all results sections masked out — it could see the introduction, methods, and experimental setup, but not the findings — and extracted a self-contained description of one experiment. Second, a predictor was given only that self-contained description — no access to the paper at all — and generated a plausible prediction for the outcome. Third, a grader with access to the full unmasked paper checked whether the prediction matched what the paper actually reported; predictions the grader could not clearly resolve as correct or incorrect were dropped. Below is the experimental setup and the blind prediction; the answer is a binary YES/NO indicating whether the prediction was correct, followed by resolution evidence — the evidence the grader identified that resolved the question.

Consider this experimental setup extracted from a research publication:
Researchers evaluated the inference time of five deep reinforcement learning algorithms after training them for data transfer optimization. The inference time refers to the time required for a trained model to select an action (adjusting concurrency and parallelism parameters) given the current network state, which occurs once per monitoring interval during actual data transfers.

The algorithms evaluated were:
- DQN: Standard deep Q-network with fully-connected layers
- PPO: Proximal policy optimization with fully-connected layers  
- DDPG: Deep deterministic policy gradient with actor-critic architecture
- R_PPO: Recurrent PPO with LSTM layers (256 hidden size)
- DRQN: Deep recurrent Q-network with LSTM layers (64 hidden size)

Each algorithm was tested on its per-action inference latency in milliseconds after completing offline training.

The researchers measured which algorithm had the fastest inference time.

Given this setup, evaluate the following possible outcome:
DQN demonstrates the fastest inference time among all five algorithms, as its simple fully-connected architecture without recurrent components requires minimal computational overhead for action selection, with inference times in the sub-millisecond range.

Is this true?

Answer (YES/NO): NO